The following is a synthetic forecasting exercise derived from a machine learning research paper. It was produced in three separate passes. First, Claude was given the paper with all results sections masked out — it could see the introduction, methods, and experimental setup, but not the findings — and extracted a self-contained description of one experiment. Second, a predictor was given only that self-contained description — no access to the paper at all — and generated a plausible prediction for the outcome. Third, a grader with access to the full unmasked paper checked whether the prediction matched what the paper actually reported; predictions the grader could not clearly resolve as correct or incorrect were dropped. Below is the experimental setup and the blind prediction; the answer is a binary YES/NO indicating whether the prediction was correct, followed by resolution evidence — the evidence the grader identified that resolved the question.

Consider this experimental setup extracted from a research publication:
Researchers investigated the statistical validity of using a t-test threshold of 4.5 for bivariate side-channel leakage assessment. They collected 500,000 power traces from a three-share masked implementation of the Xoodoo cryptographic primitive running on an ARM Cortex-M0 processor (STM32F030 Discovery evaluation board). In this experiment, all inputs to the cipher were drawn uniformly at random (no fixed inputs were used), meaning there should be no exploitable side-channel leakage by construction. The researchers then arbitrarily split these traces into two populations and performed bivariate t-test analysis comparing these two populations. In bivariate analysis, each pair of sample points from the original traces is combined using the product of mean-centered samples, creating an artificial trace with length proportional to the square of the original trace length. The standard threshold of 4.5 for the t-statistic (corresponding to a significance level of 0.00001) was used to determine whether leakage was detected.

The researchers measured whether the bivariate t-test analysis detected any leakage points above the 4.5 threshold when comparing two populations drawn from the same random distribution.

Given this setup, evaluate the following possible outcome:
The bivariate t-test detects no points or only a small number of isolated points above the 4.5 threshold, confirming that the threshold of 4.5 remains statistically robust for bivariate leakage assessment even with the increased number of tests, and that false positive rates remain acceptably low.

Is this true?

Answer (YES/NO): NO